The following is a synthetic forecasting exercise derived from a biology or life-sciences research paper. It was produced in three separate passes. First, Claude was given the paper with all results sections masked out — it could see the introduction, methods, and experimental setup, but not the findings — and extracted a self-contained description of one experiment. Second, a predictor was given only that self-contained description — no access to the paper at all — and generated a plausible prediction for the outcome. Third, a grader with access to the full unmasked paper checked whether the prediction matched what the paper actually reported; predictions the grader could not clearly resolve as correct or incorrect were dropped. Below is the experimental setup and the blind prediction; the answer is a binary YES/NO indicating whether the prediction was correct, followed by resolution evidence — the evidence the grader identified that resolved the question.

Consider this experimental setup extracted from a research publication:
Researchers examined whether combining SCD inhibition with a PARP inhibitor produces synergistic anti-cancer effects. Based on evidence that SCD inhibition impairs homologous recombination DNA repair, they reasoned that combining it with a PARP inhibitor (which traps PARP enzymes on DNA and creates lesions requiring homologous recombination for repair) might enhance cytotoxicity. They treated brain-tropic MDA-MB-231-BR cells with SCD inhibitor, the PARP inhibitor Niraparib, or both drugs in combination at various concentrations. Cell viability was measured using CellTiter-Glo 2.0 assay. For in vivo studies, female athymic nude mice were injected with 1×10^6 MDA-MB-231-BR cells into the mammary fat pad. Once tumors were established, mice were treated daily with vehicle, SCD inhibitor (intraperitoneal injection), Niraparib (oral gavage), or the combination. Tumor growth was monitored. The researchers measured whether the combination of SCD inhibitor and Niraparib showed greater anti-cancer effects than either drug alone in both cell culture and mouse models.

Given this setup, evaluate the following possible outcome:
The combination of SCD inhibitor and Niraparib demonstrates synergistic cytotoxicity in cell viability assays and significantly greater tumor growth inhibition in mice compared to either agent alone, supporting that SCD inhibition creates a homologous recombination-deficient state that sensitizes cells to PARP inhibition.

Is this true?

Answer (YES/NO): NO